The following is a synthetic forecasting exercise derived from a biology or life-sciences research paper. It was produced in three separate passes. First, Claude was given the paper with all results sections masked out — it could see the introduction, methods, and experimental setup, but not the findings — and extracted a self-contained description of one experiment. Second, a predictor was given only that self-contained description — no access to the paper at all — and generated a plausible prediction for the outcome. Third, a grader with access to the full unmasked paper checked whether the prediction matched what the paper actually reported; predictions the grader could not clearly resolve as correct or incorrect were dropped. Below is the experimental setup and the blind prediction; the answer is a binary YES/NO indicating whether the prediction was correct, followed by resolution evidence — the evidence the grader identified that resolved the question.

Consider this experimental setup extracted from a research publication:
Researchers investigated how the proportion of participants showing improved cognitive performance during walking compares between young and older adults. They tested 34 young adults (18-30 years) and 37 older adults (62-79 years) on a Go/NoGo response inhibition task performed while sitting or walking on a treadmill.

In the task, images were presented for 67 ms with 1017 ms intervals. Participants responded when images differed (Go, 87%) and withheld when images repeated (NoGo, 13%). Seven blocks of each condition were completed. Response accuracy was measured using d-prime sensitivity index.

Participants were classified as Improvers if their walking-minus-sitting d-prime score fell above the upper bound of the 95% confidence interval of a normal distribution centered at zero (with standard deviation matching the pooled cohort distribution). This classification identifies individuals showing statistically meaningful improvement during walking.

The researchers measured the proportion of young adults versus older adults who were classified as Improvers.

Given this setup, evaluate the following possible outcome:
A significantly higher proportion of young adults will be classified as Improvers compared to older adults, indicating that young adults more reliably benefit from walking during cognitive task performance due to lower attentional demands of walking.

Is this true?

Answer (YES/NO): YES